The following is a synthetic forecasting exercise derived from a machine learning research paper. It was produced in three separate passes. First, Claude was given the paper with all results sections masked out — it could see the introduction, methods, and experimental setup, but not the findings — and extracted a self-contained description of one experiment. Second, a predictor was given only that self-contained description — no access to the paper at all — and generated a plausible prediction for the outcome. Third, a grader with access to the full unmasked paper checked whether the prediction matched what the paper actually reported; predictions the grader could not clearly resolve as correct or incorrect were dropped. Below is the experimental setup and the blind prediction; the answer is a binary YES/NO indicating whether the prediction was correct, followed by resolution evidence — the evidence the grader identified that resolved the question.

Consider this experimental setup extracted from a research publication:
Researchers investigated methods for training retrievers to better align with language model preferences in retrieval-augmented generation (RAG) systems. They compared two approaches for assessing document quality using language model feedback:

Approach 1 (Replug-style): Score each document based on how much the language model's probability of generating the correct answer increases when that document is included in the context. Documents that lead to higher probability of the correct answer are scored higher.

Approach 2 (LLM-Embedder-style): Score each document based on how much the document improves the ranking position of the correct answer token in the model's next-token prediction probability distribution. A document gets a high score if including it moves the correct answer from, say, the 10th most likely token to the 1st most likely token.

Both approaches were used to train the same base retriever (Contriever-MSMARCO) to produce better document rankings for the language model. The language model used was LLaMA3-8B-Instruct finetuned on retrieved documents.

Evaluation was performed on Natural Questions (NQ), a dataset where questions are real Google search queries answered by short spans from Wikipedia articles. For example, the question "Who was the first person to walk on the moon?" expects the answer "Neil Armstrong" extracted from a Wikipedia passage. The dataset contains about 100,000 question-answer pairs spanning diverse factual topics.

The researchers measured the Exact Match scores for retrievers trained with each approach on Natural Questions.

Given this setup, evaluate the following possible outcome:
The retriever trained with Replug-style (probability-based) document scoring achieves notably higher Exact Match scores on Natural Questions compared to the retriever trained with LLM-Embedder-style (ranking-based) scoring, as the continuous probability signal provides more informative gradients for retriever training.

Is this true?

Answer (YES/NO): NO